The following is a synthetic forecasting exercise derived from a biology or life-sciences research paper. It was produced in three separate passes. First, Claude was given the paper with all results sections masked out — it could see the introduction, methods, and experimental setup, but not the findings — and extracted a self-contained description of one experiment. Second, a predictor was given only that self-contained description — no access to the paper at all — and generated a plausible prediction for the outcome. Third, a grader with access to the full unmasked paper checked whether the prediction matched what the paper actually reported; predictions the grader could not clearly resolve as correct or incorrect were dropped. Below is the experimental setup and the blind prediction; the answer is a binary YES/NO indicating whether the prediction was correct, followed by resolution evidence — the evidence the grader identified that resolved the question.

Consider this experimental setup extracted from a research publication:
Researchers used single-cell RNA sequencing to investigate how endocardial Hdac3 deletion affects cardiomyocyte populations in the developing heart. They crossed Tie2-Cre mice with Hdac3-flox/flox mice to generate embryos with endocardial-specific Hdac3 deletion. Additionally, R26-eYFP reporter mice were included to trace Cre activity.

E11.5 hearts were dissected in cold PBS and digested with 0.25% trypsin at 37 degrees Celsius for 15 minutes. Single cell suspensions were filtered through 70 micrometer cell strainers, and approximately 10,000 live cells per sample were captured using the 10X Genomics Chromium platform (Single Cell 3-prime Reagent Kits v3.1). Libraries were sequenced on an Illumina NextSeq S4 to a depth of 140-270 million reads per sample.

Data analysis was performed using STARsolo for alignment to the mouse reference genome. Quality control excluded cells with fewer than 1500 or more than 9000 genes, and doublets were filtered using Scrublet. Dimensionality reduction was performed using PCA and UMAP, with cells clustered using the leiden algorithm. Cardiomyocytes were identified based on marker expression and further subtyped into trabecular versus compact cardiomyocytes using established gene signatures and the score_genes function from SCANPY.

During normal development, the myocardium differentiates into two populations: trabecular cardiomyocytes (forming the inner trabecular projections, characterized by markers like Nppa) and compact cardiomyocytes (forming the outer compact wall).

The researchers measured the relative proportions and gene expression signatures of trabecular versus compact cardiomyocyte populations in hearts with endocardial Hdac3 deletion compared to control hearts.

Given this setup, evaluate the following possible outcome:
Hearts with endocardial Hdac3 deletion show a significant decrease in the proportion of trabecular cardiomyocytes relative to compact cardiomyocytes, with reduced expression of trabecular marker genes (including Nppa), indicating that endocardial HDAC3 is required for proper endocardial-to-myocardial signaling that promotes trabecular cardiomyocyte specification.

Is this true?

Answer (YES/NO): NO